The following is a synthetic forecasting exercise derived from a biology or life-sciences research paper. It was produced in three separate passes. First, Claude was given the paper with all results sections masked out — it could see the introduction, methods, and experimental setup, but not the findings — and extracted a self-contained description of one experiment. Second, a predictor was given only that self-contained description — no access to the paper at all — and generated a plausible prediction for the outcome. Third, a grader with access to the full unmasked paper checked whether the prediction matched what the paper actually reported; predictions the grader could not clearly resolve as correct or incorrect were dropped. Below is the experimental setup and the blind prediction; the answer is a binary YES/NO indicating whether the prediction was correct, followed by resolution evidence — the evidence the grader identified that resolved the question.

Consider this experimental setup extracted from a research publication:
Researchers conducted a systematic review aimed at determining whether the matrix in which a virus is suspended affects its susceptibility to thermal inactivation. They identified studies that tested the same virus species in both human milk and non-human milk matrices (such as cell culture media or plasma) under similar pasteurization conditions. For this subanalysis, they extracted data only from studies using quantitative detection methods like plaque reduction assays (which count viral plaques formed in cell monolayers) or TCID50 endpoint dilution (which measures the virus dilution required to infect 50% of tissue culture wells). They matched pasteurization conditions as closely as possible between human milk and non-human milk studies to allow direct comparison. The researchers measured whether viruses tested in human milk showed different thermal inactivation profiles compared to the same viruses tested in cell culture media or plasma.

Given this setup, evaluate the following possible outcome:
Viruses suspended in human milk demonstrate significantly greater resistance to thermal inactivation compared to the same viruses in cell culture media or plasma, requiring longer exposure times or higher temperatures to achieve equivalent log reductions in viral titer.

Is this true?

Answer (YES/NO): NO